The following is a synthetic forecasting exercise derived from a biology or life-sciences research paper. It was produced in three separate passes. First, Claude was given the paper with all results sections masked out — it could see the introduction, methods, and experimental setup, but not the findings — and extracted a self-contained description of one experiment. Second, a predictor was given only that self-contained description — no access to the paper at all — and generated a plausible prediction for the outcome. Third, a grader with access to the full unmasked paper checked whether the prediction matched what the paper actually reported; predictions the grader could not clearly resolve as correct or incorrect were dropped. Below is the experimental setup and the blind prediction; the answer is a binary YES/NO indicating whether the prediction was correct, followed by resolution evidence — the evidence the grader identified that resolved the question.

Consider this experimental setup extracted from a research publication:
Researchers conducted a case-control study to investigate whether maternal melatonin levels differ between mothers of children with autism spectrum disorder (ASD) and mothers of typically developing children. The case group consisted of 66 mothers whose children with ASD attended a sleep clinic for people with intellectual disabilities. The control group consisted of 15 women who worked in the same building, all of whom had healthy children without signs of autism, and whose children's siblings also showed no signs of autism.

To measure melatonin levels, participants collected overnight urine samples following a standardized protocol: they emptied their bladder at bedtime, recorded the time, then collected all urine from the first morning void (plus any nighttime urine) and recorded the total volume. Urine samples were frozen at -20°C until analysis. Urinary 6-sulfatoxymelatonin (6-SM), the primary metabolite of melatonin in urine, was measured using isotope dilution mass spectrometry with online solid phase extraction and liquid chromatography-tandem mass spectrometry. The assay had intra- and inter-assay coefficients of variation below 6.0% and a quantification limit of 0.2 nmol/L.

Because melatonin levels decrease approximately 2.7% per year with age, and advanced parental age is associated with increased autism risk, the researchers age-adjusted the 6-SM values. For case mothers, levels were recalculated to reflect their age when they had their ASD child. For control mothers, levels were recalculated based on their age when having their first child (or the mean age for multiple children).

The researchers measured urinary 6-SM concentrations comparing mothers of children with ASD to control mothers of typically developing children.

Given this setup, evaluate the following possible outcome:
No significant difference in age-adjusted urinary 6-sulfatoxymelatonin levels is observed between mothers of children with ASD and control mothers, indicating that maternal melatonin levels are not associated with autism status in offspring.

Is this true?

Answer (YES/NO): NO